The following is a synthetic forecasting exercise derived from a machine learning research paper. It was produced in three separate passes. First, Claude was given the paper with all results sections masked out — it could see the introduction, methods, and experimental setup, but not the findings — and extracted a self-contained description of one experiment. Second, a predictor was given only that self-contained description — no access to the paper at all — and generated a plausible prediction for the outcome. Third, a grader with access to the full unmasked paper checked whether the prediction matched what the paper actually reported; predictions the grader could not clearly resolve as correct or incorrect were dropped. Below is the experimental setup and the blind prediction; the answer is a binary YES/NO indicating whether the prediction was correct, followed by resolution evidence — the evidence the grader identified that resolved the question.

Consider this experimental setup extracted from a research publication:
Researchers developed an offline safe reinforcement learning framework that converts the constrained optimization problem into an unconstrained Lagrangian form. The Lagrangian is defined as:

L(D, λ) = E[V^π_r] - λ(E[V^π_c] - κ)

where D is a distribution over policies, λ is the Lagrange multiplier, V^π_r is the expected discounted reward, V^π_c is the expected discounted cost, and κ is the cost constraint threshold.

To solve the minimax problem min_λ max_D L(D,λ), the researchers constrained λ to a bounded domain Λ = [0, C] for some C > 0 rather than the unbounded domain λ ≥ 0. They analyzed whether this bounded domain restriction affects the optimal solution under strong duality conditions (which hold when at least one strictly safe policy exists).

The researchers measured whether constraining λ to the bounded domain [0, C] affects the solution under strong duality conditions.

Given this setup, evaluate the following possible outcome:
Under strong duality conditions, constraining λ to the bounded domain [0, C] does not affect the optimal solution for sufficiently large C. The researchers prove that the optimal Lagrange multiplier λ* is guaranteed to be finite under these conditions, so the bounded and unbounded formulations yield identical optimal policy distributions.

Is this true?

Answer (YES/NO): YES